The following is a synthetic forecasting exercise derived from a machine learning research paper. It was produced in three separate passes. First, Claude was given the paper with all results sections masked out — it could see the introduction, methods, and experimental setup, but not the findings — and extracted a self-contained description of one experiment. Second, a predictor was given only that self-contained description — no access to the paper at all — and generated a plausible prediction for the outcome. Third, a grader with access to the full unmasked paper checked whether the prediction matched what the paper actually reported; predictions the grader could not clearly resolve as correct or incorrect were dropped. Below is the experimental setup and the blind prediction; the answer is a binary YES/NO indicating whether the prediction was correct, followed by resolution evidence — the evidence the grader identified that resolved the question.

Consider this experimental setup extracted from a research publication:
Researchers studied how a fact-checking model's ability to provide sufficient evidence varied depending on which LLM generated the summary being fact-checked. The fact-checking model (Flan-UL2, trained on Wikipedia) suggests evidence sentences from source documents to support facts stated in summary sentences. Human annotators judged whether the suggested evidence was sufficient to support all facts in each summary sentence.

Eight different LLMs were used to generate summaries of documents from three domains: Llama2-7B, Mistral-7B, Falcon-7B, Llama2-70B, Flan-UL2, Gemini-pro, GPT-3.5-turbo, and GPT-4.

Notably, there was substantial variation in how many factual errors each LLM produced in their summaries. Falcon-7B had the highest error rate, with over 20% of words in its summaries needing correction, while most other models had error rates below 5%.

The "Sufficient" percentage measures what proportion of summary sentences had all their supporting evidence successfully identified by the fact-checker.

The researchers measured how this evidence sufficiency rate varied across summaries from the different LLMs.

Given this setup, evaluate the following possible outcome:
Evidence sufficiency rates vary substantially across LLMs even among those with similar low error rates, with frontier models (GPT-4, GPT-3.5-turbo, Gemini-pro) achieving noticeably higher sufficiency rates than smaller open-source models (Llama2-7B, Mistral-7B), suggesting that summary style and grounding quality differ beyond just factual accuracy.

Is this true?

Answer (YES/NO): NO